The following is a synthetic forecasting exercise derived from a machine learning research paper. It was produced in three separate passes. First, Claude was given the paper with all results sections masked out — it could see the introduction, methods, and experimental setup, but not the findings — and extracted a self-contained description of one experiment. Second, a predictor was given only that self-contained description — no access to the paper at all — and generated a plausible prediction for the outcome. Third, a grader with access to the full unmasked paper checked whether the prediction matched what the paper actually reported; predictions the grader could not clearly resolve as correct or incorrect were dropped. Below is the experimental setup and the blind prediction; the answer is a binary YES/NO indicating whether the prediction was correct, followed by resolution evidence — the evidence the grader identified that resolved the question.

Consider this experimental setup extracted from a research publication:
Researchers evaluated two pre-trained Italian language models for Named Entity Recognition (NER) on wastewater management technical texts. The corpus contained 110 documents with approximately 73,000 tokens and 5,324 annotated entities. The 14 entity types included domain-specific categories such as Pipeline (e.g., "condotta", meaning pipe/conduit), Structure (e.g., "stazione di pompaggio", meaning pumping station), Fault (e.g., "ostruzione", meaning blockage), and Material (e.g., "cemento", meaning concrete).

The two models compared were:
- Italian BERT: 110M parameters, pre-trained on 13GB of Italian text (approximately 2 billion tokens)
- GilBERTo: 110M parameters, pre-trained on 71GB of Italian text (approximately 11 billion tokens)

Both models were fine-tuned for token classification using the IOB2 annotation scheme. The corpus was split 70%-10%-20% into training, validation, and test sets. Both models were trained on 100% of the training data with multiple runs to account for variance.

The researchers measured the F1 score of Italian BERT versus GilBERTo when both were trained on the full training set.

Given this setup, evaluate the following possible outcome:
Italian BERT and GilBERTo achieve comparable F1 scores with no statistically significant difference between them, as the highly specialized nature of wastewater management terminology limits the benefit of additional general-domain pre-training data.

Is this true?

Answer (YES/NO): NO